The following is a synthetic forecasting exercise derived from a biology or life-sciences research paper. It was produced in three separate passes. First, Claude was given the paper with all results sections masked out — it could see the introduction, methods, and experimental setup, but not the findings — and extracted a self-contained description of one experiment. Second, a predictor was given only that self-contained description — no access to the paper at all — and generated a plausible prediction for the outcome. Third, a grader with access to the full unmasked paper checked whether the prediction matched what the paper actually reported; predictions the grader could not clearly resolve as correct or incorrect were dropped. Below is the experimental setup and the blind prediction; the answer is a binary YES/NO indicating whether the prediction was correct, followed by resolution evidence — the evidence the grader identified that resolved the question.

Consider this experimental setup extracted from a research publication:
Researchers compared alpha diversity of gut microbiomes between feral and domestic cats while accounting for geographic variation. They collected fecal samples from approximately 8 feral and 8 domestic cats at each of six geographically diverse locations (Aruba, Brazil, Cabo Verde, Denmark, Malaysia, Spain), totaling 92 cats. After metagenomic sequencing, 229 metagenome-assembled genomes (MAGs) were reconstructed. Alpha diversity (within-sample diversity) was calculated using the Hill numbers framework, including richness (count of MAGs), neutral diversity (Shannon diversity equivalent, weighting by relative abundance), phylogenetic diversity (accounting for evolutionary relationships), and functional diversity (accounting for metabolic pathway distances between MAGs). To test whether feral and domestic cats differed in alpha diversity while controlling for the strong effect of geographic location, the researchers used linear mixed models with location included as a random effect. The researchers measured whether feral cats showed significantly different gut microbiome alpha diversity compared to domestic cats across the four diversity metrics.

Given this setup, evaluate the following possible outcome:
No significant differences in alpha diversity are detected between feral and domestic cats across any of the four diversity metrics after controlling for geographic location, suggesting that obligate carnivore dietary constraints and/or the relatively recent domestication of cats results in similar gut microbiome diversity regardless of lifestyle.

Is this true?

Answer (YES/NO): YES